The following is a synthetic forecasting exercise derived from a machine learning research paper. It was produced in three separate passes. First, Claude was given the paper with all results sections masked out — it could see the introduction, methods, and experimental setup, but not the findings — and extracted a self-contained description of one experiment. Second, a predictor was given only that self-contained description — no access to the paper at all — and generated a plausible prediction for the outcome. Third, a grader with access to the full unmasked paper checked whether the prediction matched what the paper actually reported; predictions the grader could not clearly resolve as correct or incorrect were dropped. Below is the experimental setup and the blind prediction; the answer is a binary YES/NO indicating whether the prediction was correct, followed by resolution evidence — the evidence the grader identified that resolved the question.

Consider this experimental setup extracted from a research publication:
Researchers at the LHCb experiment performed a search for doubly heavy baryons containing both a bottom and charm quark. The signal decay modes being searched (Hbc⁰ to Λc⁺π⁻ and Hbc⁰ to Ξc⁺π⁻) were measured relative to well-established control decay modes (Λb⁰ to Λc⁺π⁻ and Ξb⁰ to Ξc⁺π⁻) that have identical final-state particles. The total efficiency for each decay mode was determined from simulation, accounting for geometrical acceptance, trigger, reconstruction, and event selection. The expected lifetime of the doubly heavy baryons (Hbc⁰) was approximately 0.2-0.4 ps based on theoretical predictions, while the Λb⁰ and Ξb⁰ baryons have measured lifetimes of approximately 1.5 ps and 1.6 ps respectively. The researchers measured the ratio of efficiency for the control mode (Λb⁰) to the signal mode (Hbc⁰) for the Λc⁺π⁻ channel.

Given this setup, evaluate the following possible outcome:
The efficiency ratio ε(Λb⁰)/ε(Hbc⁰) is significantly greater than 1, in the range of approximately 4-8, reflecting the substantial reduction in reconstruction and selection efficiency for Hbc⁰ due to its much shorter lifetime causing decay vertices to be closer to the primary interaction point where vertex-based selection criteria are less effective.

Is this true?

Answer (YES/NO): NO